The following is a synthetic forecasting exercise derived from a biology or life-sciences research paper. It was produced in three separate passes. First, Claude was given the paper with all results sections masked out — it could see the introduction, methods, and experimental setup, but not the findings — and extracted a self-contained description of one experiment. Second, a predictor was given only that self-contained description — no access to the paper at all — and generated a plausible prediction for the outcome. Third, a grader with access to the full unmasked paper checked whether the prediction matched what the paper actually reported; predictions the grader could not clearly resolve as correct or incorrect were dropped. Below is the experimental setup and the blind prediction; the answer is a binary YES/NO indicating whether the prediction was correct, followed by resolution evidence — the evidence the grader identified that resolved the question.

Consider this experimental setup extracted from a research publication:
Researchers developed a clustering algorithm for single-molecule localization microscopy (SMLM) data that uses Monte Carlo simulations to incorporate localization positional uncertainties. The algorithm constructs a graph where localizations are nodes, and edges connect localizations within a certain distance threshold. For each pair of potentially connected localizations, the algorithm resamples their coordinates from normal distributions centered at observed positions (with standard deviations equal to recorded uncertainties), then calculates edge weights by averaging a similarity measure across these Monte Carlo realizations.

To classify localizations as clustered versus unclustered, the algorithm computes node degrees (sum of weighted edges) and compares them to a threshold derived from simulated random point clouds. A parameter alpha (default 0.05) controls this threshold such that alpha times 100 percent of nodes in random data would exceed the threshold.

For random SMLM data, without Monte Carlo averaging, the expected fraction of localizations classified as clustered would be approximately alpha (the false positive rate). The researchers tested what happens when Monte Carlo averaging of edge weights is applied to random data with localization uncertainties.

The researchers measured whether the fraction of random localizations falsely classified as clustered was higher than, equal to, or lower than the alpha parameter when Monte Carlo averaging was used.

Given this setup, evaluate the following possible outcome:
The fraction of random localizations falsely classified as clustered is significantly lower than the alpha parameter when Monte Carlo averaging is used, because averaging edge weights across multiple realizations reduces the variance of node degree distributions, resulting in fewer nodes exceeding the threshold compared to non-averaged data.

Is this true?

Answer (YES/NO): YES